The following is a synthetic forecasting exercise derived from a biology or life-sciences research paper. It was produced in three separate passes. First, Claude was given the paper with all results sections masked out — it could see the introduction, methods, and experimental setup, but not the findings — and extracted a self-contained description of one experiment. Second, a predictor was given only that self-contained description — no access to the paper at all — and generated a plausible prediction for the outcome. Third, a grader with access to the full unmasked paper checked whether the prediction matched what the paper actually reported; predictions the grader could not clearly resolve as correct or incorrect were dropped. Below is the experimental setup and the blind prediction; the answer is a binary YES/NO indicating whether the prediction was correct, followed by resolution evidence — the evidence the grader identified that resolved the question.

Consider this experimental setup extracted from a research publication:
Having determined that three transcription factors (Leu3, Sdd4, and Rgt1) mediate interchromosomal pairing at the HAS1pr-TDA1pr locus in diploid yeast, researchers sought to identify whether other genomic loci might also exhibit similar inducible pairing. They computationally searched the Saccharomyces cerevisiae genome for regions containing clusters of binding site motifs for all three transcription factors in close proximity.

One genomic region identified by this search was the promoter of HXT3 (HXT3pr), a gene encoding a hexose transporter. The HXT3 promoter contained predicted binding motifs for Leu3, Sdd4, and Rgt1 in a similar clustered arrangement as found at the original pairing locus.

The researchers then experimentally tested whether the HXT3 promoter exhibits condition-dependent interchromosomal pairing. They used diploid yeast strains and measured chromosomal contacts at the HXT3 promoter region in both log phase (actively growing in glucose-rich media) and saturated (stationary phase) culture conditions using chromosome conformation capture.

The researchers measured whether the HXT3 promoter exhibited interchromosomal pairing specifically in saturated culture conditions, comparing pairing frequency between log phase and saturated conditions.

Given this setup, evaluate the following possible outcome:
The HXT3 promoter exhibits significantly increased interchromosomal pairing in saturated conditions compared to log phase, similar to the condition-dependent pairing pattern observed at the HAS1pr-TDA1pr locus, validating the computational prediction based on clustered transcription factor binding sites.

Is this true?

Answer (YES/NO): YES